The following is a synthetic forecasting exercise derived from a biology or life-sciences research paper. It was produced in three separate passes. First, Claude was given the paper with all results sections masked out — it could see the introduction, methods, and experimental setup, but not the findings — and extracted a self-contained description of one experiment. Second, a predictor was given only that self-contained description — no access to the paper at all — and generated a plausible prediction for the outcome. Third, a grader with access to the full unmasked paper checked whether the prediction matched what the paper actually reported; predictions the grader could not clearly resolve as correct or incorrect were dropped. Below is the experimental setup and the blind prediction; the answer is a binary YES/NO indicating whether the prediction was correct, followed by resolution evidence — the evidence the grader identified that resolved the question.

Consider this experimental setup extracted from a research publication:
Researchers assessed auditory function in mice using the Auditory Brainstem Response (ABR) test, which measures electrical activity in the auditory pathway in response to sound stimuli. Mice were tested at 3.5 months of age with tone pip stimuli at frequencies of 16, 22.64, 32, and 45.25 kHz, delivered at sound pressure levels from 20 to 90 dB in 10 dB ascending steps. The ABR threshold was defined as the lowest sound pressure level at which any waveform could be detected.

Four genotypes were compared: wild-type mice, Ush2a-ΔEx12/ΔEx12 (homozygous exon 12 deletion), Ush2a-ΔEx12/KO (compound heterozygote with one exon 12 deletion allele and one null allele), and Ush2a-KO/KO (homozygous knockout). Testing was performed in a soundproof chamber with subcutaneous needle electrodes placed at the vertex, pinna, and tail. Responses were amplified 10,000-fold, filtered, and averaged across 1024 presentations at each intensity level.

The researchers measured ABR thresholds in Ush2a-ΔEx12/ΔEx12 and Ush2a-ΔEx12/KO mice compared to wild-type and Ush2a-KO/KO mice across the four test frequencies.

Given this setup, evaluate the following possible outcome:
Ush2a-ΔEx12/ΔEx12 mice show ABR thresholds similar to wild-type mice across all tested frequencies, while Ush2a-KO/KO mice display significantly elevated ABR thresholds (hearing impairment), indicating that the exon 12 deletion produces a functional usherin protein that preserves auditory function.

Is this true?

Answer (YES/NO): YES